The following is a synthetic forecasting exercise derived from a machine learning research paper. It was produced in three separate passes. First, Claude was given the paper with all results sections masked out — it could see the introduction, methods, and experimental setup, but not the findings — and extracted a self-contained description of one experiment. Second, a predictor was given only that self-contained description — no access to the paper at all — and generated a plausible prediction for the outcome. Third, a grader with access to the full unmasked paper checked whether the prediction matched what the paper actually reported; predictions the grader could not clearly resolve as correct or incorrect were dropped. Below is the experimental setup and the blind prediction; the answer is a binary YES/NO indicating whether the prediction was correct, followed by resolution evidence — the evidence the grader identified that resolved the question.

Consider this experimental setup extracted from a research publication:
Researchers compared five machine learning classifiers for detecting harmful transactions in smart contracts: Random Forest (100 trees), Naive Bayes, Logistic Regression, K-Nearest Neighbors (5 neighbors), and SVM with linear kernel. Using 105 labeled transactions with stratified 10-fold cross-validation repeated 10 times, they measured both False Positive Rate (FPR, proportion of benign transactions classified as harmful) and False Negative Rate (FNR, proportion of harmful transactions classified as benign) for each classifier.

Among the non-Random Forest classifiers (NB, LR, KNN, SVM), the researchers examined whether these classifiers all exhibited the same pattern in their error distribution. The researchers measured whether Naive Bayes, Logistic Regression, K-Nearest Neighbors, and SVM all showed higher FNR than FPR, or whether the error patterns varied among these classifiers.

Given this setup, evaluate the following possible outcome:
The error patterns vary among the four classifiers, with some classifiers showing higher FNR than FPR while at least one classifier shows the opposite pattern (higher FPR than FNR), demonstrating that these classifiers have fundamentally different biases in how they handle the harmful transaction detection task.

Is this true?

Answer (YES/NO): NO